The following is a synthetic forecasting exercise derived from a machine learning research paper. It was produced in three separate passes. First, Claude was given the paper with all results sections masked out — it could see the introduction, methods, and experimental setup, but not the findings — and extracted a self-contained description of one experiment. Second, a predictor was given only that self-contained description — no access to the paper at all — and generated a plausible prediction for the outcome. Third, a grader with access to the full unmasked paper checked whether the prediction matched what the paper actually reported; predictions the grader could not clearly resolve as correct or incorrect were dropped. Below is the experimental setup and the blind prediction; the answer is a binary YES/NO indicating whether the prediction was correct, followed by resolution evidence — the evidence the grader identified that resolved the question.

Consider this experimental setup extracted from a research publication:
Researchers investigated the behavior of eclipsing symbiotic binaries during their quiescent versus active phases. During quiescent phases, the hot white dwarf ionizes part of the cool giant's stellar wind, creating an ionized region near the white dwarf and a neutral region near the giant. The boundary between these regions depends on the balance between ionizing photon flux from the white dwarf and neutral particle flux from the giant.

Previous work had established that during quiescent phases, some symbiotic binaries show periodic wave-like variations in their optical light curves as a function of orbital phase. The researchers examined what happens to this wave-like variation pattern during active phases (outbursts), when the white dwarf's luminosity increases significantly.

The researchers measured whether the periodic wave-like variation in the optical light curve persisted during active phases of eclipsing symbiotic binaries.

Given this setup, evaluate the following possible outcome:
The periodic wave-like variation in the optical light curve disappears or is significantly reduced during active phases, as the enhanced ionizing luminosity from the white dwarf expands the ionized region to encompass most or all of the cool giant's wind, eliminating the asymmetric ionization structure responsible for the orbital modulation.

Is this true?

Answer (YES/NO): NO